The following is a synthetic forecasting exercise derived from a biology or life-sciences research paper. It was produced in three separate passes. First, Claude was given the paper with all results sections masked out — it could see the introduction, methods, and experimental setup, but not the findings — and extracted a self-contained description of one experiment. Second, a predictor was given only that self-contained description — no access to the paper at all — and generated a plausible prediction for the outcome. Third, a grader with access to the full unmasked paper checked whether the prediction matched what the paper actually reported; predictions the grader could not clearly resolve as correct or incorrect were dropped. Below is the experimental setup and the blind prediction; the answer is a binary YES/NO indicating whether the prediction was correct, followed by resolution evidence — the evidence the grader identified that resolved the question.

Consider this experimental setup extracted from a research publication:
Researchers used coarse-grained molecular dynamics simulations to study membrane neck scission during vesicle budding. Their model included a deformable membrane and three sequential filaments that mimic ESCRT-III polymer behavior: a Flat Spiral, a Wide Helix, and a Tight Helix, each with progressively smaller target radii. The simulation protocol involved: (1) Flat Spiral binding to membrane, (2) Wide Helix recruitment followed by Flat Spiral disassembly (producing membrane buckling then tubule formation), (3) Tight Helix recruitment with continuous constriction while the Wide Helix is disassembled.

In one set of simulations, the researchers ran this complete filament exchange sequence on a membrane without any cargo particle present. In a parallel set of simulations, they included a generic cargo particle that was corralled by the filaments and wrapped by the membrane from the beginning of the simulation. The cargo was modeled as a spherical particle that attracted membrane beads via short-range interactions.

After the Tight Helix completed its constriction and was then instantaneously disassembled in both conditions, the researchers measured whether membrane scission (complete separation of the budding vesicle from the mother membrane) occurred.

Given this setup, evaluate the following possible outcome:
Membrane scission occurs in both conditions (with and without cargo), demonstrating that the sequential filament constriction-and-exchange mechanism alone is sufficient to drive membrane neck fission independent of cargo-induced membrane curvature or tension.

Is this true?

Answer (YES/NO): NO